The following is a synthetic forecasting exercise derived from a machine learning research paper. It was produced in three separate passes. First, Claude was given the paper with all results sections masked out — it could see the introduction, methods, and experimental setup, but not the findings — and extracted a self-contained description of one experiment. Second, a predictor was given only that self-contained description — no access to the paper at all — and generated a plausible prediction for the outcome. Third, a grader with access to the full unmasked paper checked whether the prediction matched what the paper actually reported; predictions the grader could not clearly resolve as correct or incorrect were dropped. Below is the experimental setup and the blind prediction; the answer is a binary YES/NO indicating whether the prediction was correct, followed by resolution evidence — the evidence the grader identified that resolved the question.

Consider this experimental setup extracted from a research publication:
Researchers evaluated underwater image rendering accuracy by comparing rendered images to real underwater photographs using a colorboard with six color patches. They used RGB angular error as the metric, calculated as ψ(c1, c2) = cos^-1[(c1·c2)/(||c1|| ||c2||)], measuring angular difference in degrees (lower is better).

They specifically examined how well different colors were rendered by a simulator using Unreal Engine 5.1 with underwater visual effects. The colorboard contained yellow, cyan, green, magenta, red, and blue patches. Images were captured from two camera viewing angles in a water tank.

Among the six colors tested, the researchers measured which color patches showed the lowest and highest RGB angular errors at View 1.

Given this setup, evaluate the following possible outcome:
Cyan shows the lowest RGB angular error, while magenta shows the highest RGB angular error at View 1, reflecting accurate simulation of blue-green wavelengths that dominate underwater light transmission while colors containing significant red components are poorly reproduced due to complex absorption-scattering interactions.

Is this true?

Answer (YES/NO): NO